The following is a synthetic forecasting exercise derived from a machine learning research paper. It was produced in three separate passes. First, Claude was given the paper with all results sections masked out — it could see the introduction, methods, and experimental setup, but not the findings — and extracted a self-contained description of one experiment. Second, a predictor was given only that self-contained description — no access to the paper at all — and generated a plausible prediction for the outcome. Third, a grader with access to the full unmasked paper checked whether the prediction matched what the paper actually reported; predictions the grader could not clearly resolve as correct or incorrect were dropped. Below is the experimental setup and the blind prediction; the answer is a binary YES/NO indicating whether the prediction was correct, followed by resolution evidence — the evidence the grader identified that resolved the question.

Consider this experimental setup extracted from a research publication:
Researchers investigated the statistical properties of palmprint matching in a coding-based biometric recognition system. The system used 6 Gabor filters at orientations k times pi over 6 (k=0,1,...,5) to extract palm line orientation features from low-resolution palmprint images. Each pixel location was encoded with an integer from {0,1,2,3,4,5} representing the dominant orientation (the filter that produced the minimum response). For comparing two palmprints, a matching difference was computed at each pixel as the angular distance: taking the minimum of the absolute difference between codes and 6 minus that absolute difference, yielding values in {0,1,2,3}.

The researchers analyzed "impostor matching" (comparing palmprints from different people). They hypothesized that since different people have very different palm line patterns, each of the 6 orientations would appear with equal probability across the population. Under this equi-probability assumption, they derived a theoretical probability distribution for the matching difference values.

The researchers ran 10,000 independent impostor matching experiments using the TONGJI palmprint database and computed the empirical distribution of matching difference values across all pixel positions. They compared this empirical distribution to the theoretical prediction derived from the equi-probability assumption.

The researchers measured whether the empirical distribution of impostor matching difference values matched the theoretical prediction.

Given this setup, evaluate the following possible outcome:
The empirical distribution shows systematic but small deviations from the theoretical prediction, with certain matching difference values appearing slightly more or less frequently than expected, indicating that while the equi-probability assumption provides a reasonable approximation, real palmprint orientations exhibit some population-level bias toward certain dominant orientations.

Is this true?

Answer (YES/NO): NO